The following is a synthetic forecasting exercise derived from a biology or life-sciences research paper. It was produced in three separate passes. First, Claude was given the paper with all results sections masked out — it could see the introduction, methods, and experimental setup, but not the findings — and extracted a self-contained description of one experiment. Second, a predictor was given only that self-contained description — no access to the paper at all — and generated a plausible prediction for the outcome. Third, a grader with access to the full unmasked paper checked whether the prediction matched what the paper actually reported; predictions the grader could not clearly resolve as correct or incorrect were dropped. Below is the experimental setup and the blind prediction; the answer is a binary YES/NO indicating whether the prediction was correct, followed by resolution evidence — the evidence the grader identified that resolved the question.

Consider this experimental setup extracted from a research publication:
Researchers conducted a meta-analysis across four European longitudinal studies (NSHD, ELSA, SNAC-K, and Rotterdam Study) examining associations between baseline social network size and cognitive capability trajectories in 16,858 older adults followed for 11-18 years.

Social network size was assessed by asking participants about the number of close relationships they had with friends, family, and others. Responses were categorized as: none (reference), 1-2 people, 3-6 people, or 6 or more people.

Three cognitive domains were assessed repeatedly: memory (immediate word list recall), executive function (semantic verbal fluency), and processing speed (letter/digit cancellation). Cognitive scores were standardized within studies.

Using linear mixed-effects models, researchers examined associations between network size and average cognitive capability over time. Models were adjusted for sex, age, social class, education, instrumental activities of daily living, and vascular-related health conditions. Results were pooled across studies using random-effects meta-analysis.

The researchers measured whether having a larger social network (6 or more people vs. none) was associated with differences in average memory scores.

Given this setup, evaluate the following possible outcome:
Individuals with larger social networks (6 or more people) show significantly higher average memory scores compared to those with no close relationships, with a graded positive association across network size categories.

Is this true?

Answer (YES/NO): NO